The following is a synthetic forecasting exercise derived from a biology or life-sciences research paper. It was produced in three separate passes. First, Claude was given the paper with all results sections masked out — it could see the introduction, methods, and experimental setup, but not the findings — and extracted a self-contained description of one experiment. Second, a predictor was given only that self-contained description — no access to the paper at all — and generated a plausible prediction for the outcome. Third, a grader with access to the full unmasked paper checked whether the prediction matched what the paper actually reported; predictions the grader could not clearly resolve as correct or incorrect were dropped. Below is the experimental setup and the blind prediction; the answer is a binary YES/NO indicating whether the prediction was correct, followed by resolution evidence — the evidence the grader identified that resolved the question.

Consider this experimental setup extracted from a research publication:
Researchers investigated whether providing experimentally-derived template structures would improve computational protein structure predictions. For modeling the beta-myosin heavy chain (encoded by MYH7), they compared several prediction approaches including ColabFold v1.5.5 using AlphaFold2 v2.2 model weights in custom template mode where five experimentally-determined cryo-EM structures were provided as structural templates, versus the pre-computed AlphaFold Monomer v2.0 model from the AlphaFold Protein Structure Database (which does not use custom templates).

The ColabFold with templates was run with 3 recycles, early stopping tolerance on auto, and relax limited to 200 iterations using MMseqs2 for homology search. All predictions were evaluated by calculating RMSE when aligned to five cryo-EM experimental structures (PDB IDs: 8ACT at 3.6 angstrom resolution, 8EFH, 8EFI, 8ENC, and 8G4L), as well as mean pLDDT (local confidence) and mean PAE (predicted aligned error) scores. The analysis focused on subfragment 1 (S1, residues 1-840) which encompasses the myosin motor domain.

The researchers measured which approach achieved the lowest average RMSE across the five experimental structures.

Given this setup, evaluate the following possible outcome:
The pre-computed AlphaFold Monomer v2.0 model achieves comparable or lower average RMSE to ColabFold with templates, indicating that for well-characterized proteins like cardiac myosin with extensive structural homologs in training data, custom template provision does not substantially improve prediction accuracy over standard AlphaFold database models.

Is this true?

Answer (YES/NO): YES